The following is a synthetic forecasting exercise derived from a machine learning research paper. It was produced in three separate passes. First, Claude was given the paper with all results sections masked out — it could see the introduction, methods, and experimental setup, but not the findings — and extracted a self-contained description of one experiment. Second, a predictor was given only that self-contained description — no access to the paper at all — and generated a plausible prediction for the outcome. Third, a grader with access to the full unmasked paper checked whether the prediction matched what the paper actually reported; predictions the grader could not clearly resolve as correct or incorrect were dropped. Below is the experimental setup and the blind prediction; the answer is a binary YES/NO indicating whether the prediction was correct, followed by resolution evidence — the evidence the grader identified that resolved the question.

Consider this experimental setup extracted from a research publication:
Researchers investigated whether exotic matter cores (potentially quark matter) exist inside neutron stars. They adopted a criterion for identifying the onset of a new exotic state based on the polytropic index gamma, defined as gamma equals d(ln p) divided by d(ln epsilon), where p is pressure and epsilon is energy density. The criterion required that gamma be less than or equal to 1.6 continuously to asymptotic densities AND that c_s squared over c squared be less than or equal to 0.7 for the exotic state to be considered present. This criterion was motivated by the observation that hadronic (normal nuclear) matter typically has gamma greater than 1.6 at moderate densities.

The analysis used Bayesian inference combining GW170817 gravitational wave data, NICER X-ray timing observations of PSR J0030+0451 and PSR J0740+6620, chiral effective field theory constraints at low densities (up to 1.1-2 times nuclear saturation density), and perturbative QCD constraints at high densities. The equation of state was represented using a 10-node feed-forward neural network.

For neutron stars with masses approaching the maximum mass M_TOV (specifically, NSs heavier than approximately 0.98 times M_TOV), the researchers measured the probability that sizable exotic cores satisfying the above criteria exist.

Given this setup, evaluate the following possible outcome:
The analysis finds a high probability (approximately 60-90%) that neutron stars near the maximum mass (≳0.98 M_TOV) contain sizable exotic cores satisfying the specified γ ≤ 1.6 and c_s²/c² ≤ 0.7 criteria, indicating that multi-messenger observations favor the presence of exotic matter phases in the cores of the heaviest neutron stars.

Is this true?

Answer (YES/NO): YES